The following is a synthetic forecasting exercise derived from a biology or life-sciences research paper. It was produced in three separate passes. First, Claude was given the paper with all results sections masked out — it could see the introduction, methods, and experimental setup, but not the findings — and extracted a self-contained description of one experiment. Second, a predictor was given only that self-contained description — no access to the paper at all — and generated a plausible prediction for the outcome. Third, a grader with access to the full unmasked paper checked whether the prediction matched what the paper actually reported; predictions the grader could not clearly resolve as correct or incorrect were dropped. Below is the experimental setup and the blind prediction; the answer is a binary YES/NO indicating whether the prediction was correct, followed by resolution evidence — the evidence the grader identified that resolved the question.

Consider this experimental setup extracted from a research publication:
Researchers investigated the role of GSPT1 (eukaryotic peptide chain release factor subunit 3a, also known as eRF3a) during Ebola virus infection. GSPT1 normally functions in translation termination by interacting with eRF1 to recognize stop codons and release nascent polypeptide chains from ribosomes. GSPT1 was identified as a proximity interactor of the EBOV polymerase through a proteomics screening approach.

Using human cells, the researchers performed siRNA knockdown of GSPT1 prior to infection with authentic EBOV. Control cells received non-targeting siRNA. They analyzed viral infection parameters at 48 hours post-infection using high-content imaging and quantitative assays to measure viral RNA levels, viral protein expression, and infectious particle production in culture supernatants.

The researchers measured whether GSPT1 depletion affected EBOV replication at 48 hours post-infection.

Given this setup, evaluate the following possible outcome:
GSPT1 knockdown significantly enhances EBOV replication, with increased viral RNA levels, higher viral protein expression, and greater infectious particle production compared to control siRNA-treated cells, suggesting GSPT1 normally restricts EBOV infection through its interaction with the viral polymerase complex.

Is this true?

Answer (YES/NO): NO